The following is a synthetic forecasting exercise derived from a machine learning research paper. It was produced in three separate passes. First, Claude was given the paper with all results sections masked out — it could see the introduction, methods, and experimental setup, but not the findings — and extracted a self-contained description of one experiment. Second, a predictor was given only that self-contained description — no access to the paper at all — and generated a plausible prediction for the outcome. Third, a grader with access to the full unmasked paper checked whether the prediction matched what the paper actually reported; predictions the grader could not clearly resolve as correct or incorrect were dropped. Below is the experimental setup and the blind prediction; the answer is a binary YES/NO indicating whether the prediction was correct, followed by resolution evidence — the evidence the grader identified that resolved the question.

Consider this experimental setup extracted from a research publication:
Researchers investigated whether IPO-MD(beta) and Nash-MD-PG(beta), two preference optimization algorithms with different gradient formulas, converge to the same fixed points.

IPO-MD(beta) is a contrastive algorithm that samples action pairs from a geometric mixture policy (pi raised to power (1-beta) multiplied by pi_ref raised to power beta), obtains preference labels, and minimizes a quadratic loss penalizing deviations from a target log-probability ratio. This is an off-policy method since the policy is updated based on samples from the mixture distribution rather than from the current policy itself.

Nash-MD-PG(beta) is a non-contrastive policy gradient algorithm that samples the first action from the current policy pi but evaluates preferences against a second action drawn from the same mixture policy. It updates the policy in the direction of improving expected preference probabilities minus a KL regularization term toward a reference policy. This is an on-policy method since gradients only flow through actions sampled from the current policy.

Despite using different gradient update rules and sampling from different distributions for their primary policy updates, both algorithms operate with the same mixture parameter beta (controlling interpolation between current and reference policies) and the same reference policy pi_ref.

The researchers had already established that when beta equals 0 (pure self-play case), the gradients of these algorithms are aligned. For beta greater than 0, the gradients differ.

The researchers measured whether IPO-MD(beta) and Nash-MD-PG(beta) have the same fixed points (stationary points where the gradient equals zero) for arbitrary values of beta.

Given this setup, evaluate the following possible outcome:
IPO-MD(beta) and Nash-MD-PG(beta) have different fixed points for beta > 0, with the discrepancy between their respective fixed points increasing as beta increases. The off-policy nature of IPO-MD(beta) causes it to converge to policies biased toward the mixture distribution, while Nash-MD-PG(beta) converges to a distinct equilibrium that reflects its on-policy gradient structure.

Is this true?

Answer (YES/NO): NO